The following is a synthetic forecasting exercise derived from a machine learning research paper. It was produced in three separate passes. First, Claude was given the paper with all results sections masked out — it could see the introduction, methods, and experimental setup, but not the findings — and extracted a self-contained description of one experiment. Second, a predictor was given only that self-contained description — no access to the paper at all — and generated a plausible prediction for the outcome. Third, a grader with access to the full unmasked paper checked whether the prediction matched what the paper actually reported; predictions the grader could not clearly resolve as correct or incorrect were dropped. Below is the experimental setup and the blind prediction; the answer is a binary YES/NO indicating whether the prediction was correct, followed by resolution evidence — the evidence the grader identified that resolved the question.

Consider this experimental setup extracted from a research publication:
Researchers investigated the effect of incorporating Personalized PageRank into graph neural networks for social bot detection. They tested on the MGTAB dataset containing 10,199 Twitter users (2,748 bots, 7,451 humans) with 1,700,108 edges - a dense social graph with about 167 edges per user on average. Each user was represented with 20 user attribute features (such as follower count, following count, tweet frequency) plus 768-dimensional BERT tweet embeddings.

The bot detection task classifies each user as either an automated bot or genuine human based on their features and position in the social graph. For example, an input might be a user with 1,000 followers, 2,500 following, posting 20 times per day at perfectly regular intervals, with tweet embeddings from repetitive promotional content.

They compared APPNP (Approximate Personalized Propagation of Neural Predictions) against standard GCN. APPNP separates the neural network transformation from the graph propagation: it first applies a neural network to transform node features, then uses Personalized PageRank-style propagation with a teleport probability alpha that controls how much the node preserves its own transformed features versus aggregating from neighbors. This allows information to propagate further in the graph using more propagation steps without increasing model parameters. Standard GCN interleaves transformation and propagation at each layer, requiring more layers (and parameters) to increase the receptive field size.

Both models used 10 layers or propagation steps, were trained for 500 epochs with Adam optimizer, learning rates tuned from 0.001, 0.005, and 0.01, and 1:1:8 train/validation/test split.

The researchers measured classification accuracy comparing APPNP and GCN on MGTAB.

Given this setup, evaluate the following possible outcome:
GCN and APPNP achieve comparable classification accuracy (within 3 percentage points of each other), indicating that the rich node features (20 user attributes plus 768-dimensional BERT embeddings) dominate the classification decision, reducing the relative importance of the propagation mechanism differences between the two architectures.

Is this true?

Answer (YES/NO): NO